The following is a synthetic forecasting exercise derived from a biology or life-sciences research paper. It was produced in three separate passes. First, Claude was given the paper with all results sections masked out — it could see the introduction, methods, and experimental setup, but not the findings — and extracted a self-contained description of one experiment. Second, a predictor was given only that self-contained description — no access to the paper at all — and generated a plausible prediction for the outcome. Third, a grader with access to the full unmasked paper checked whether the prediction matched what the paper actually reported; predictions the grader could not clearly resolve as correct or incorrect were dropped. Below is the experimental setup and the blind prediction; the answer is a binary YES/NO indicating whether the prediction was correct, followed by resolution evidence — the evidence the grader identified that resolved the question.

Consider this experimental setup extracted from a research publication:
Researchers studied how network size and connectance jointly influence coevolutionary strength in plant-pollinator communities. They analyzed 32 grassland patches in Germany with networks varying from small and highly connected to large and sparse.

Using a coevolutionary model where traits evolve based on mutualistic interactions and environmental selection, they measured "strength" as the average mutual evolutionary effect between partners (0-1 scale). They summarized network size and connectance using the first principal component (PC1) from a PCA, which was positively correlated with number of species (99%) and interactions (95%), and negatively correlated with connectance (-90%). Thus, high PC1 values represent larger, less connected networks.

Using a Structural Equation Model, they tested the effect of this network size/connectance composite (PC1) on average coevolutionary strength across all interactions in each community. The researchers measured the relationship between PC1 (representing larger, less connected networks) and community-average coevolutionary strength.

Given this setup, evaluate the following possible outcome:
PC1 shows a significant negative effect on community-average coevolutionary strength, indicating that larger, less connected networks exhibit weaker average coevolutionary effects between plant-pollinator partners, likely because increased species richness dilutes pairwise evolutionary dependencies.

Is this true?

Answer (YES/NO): YES